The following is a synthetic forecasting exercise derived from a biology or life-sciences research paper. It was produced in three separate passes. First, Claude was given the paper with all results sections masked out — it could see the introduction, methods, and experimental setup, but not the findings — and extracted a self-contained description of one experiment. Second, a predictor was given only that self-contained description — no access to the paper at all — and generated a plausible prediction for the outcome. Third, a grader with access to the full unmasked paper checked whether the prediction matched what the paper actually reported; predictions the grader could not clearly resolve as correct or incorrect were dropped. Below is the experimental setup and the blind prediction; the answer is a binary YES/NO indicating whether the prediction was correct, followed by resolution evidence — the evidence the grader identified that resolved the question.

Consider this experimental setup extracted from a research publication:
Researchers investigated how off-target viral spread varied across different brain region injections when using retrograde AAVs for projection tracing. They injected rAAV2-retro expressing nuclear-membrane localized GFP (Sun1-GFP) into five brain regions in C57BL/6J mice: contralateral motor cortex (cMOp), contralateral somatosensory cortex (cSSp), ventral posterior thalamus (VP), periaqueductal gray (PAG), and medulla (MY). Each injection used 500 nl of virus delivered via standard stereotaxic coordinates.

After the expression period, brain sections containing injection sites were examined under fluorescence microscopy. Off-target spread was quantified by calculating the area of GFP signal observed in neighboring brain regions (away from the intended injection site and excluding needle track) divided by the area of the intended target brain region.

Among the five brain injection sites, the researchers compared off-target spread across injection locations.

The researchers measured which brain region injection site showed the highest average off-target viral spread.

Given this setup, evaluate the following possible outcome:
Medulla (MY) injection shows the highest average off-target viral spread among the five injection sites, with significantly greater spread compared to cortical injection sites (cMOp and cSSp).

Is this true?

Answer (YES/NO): NO